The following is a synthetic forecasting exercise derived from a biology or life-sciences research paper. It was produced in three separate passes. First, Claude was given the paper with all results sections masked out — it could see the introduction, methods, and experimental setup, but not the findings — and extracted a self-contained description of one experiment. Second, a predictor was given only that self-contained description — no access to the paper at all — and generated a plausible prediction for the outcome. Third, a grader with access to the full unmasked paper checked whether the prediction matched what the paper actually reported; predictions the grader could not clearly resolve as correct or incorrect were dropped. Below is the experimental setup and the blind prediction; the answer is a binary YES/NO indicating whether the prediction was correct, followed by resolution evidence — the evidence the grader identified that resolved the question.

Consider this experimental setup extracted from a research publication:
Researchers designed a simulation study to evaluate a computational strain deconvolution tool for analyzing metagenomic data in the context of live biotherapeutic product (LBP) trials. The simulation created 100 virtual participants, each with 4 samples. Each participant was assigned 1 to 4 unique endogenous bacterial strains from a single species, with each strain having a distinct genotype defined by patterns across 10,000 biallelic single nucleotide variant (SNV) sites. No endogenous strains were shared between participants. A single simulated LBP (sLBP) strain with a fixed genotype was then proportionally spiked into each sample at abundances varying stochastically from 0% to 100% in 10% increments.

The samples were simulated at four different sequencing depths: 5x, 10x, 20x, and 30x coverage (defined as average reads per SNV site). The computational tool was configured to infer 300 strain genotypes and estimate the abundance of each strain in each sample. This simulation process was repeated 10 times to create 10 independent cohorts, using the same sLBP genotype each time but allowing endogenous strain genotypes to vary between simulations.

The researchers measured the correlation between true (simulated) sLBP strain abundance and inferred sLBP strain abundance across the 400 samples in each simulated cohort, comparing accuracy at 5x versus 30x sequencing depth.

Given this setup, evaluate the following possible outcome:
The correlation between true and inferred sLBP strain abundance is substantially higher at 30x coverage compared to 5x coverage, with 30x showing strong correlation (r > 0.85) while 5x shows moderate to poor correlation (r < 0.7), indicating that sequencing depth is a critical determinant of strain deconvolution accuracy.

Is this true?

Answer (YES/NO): NO